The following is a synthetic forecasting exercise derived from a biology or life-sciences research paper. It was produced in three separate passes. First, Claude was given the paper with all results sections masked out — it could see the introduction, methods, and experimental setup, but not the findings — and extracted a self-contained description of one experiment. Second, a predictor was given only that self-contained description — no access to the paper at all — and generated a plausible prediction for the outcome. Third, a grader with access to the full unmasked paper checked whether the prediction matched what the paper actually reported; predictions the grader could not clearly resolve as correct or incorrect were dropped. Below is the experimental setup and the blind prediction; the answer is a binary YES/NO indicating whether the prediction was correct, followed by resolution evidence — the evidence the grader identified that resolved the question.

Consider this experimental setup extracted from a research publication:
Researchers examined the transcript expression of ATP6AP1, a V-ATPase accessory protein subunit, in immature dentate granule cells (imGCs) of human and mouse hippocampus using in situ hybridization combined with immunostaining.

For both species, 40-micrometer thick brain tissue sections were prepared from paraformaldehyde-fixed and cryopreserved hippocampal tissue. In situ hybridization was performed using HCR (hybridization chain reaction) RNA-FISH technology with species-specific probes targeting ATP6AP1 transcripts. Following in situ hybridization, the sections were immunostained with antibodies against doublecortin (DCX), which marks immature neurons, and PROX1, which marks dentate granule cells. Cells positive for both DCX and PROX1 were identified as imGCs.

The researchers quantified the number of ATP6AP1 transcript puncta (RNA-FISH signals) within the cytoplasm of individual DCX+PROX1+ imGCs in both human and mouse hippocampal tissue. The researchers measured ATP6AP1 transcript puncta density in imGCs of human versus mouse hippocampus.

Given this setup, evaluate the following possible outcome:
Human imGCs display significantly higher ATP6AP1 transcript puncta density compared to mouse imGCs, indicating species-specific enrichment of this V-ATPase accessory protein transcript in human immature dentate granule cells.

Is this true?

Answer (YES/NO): YES